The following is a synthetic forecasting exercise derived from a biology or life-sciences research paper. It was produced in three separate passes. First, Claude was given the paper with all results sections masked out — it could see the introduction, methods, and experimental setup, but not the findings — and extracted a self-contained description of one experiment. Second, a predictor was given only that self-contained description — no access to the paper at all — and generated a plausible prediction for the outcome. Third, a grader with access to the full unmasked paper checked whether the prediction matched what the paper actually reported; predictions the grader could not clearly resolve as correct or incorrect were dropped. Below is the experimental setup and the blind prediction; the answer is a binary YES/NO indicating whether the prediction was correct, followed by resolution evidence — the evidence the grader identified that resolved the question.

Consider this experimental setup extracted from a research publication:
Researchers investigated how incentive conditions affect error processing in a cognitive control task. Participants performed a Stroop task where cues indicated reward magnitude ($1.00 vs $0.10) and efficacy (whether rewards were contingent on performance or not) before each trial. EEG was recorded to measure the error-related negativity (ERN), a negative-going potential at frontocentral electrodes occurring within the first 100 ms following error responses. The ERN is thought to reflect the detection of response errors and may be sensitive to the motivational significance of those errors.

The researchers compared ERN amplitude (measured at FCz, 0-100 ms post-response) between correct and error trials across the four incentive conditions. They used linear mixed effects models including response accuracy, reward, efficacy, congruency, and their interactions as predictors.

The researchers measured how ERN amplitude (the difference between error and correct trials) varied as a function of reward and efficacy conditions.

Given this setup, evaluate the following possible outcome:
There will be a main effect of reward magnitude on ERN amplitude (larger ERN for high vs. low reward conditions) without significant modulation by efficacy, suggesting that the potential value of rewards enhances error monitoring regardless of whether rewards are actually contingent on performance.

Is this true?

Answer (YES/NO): NO